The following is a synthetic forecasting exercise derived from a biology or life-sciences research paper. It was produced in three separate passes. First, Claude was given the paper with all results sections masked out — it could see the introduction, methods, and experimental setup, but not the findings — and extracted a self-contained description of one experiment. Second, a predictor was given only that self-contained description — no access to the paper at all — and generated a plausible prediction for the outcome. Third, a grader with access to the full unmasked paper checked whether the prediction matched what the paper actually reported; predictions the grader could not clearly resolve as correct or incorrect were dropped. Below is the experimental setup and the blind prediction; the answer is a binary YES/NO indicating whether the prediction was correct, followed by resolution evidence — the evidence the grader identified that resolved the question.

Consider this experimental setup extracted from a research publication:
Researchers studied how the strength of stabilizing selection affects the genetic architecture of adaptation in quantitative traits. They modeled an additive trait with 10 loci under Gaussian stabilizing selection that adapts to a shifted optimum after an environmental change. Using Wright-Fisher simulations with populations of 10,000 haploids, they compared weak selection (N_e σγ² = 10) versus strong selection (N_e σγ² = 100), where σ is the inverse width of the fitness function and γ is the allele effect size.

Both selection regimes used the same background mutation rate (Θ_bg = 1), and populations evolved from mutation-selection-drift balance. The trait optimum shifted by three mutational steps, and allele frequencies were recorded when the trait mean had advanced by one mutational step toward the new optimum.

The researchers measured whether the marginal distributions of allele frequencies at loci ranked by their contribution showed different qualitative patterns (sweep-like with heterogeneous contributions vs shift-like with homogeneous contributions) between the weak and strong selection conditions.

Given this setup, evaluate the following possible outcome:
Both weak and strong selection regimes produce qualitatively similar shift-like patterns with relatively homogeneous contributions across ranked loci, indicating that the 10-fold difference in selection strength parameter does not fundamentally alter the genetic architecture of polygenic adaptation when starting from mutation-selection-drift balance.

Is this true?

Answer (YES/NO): NO